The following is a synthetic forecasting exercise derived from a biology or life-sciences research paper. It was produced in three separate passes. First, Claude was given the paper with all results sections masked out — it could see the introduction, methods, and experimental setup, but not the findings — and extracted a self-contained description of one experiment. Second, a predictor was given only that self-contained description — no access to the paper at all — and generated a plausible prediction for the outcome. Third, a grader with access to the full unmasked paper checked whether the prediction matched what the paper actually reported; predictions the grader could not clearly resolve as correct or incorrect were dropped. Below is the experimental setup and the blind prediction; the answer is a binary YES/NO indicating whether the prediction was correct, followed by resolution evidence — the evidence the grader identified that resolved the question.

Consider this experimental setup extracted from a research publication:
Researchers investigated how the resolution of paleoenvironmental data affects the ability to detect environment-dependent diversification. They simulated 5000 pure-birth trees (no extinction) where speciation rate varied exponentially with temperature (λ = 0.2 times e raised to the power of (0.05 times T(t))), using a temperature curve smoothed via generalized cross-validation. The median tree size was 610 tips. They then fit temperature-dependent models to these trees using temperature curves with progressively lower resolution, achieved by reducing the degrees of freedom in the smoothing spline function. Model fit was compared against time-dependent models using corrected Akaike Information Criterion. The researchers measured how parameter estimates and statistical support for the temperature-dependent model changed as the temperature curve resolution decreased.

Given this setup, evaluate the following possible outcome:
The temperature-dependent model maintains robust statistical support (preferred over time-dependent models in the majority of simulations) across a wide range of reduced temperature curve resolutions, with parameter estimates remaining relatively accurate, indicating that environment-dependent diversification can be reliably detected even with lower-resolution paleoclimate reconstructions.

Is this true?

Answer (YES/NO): YES